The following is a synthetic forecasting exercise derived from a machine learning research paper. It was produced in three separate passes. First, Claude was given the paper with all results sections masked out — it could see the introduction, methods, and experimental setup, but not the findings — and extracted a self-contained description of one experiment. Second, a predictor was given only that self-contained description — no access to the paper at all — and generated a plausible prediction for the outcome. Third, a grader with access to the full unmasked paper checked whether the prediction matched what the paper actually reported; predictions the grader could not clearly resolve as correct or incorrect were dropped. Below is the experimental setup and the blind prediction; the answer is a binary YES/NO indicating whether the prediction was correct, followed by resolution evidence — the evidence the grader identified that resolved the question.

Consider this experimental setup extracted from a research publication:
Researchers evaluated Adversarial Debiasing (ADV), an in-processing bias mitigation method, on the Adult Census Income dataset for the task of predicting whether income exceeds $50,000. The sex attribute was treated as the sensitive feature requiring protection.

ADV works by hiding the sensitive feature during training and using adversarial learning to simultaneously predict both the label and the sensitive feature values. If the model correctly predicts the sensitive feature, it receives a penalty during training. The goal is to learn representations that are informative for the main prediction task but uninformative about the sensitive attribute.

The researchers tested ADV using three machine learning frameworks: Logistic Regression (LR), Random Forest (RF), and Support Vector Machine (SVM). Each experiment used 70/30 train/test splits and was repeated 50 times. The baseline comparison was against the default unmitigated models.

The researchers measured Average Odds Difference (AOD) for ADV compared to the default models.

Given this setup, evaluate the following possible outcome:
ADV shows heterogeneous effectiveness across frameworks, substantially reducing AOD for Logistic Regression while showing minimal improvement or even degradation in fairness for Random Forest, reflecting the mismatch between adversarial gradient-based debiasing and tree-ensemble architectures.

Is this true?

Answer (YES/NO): NO